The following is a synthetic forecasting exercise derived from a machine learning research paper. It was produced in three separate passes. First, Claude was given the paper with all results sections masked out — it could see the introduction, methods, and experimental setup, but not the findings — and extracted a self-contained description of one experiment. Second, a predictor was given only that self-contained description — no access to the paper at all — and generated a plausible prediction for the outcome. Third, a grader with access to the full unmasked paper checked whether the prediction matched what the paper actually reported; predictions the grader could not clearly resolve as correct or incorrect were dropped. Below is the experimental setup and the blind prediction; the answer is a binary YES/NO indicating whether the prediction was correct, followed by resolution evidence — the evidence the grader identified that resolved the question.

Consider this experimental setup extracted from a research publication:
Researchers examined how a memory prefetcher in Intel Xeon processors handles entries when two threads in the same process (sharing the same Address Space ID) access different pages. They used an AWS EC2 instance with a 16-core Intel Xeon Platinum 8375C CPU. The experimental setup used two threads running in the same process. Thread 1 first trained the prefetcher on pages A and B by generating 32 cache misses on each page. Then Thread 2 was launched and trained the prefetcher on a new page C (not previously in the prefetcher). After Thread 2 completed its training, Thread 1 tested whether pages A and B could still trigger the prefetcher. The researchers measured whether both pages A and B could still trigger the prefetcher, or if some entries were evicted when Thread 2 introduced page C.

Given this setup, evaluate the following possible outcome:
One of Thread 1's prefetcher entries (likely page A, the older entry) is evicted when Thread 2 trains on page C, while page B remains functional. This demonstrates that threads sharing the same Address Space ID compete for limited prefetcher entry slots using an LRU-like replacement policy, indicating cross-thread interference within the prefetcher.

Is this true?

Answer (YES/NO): YES